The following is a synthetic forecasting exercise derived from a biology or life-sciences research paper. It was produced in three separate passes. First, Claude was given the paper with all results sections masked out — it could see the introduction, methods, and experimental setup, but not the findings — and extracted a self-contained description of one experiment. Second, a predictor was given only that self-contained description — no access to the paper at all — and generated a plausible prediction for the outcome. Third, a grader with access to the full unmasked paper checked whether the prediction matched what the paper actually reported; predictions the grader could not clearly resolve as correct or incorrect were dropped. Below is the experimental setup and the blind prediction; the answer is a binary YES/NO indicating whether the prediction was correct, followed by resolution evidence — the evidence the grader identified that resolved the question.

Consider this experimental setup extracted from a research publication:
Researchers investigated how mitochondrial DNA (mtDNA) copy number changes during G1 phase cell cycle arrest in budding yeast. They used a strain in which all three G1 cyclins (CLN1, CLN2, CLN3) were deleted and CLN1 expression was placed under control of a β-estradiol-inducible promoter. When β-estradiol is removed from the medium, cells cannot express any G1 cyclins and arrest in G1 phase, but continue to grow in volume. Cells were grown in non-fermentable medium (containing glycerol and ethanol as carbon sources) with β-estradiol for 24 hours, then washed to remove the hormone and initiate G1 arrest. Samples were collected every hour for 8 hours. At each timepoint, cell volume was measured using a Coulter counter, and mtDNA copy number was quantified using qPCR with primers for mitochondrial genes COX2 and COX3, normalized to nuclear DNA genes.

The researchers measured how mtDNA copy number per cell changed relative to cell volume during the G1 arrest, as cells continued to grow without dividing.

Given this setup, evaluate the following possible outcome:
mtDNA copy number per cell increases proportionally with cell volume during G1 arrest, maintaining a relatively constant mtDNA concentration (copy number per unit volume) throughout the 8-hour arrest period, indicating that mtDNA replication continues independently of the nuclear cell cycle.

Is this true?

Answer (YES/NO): YES